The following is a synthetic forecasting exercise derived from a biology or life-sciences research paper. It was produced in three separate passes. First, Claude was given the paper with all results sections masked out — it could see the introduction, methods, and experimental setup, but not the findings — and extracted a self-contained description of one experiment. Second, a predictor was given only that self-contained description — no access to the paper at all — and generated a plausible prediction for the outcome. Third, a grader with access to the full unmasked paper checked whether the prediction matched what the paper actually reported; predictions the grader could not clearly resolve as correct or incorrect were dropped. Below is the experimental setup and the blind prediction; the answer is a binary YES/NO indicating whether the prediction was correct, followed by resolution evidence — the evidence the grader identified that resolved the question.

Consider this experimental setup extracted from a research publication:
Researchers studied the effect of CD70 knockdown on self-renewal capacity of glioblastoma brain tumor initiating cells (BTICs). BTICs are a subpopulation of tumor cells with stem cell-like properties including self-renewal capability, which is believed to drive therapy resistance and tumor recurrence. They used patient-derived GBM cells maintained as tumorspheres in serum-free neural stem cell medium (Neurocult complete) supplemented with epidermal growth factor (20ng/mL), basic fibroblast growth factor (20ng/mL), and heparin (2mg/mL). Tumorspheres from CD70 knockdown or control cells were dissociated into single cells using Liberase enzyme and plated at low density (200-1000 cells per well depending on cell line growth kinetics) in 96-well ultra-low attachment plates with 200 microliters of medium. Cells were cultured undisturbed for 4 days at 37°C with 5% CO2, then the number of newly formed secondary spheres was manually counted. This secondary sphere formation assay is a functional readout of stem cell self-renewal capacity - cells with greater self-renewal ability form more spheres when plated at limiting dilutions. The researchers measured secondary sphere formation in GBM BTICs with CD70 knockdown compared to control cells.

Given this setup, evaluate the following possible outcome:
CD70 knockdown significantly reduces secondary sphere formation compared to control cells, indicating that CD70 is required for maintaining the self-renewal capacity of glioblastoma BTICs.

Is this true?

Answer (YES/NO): YES